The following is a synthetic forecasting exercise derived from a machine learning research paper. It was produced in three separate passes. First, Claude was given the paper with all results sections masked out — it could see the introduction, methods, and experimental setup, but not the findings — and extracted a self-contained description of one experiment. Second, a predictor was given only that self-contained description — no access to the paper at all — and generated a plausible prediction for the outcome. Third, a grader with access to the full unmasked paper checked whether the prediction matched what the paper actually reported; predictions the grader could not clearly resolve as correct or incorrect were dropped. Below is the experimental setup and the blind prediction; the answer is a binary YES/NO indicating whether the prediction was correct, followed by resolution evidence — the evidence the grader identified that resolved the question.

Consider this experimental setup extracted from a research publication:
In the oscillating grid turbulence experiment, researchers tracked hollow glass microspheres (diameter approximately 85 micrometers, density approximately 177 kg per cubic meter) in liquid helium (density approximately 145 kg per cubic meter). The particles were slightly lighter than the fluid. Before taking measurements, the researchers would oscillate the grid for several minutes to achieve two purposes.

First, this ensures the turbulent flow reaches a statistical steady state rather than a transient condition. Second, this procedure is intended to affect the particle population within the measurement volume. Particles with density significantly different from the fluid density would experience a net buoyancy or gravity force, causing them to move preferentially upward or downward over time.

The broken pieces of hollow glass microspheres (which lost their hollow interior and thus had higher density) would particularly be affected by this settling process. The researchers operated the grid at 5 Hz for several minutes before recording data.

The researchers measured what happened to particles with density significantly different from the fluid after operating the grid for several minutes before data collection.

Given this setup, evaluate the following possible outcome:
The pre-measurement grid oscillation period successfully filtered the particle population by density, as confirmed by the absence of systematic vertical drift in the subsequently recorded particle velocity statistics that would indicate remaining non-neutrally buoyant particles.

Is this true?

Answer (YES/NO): NO